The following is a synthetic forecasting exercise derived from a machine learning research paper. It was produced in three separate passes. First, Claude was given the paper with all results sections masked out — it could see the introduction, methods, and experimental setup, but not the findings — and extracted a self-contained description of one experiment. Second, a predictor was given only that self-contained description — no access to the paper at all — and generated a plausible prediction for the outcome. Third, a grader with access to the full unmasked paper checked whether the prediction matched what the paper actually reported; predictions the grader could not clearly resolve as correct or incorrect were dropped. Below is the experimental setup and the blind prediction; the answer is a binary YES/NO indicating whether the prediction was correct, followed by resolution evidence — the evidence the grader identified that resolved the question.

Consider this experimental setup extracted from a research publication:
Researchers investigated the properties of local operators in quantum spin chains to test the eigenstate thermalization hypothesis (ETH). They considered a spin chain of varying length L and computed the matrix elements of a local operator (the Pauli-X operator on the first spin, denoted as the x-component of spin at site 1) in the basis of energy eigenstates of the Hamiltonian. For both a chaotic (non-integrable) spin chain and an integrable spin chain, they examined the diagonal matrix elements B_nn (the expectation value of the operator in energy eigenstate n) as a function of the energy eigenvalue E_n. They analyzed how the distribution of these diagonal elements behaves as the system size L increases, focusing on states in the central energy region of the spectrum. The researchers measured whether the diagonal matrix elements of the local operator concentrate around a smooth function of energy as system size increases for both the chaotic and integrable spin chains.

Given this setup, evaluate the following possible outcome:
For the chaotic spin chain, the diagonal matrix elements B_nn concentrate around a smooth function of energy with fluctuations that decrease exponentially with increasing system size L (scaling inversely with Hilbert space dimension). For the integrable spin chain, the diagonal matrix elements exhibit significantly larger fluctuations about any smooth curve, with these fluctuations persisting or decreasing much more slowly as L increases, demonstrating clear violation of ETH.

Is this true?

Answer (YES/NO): YES